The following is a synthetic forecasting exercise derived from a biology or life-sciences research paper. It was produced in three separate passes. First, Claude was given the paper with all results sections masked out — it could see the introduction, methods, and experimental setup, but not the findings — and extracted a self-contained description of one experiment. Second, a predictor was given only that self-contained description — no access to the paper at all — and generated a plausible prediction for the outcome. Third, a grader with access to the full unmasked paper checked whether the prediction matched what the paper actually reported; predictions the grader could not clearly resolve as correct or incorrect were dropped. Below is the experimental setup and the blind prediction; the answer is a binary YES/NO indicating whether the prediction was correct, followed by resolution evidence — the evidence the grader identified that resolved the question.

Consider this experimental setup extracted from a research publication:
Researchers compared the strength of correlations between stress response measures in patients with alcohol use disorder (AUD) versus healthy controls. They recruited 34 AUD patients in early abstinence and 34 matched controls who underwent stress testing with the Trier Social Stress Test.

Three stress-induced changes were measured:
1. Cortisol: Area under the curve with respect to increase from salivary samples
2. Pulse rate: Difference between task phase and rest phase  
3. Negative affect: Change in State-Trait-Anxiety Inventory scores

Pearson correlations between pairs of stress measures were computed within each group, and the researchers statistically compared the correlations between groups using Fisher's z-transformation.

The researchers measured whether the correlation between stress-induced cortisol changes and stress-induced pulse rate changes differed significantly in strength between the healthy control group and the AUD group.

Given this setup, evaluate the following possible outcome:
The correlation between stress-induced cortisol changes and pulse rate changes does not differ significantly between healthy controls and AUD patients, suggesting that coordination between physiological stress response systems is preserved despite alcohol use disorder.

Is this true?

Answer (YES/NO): NO